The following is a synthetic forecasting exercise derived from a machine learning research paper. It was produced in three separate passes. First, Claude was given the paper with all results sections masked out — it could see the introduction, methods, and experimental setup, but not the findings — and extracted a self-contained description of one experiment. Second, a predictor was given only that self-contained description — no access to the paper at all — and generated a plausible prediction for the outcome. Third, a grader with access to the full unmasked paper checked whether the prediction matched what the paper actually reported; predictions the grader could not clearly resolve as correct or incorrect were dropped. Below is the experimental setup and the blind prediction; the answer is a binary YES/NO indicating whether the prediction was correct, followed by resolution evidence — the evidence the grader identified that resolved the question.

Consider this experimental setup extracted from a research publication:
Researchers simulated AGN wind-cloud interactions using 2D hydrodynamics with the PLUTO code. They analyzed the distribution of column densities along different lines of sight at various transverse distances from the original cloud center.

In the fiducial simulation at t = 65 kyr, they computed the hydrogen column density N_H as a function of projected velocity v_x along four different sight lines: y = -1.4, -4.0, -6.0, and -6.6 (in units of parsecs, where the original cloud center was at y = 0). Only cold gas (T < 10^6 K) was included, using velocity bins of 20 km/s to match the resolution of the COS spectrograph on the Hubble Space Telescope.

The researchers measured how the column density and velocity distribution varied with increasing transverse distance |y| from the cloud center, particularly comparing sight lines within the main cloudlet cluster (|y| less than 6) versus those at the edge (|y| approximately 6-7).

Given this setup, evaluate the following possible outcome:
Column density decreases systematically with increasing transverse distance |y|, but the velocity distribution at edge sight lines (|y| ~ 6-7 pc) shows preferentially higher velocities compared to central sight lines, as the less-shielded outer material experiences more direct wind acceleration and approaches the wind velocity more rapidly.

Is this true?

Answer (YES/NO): NO